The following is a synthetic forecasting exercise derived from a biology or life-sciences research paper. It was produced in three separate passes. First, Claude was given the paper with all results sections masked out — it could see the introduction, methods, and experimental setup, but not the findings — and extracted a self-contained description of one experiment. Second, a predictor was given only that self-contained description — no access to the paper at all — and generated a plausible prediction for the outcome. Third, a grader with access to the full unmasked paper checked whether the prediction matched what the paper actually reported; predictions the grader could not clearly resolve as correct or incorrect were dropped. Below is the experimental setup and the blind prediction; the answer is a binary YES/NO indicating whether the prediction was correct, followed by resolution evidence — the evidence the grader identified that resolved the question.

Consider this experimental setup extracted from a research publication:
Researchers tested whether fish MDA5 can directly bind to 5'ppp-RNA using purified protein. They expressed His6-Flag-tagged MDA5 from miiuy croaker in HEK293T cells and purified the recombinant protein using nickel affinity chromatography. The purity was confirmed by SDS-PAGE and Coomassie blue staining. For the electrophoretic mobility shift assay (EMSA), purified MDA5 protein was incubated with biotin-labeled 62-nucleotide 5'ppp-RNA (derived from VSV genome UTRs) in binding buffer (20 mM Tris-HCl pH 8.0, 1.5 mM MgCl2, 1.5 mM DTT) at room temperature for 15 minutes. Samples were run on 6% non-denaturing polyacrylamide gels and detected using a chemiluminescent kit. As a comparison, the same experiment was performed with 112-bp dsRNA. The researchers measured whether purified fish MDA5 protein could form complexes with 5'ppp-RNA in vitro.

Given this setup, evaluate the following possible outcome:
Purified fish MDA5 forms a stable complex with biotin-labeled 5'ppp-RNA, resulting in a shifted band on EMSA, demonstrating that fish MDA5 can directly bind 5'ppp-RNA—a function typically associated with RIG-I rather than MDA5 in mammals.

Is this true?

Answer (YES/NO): YES